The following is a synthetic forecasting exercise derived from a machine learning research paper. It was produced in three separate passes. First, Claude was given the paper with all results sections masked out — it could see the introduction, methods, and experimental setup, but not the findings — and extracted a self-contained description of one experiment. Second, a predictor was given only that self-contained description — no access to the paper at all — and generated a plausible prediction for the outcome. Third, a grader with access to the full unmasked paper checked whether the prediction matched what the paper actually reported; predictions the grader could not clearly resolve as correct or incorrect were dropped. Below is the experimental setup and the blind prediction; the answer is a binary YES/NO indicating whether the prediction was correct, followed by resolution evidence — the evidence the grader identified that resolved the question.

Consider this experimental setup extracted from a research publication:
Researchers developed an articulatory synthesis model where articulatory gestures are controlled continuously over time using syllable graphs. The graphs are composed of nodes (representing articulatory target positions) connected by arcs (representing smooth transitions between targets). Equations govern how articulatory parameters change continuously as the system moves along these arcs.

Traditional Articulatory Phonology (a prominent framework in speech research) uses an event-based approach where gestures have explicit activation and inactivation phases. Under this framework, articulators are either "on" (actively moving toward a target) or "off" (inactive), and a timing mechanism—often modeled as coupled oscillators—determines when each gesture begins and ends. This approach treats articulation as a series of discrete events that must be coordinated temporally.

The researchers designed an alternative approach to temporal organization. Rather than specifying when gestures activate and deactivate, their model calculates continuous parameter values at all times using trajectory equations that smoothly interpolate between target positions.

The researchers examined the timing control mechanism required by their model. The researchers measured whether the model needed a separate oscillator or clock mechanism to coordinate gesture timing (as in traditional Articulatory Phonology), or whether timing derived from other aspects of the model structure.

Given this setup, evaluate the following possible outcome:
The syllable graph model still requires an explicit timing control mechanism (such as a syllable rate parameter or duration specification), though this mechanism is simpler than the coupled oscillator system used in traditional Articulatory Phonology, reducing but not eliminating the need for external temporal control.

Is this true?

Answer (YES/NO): YES